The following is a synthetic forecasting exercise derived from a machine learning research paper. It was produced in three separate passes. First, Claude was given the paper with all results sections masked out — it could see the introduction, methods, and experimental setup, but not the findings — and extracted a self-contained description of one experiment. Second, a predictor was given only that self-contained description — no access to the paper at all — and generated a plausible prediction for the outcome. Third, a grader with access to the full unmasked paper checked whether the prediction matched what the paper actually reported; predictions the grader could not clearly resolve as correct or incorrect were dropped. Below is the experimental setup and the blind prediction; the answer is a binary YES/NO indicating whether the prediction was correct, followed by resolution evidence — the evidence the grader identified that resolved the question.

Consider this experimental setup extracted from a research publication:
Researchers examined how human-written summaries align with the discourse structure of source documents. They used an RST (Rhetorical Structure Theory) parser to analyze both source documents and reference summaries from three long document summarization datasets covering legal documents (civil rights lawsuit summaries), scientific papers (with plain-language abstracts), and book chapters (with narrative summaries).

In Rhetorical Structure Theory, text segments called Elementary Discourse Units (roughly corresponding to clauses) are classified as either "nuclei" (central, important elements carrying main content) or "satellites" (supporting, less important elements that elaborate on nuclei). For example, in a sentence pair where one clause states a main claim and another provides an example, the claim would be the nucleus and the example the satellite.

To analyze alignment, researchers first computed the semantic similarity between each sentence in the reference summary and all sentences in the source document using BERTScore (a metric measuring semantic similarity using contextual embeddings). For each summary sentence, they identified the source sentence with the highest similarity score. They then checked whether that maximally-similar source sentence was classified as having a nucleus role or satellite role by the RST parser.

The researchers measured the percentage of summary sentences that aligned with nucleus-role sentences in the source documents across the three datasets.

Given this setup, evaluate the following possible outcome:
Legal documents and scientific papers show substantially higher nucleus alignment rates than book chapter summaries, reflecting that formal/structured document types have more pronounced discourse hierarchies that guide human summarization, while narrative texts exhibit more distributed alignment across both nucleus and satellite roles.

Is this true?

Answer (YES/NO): NO